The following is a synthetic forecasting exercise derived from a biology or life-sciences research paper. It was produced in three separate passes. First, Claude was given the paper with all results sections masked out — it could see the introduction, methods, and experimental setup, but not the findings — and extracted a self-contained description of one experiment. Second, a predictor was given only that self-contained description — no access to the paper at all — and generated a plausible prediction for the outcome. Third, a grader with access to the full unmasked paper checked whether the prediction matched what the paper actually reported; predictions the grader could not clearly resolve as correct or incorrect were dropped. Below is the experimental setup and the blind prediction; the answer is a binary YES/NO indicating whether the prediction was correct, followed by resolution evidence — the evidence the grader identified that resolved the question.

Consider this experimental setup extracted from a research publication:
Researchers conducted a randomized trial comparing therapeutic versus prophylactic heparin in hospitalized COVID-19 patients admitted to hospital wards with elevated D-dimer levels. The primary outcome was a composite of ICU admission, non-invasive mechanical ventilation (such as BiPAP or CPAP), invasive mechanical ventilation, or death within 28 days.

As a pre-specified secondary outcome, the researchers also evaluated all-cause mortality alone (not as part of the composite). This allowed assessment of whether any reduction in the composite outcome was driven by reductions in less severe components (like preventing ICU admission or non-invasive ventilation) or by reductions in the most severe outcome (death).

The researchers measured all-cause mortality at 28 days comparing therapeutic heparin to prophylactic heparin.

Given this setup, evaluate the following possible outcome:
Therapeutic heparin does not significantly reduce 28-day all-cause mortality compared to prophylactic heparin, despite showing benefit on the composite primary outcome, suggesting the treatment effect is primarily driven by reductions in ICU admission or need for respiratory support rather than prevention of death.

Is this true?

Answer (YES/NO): NO